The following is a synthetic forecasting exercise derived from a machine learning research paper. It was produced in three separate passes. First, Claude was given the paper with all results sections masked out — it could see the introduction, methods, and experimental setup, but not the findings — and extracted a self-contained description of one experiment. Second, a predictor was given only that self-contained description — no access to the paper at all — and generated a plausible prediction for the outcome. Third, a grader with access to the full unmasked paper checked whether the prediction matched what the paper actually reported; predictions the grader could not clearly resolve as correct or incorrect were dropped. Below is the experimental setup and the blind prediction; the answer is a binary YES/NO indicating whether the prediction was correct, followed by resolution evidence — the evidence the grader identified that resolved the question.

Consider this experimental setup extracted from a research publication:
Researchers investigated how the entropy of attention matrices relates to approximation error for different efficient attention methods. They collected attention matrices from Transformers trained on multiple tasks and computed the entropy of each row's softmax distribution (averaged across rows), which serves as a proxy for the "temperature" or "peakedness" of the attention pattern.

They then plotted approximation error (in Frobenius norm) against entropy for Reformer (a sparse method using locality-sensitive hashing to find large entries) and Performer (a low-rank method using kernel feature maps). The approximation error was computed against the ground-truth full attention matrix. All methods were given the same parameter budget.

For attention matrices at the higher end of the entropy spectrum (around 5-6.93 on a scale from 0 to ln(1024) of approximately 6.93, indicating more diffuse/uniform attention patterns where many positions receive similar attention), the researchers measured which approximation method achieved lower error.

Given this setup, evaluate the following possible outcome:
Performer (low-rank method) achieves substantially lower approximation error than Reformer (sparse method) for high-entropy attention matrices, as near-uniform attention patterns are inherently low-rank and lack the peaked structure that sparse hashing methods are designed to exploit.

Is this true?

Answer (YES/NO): YES